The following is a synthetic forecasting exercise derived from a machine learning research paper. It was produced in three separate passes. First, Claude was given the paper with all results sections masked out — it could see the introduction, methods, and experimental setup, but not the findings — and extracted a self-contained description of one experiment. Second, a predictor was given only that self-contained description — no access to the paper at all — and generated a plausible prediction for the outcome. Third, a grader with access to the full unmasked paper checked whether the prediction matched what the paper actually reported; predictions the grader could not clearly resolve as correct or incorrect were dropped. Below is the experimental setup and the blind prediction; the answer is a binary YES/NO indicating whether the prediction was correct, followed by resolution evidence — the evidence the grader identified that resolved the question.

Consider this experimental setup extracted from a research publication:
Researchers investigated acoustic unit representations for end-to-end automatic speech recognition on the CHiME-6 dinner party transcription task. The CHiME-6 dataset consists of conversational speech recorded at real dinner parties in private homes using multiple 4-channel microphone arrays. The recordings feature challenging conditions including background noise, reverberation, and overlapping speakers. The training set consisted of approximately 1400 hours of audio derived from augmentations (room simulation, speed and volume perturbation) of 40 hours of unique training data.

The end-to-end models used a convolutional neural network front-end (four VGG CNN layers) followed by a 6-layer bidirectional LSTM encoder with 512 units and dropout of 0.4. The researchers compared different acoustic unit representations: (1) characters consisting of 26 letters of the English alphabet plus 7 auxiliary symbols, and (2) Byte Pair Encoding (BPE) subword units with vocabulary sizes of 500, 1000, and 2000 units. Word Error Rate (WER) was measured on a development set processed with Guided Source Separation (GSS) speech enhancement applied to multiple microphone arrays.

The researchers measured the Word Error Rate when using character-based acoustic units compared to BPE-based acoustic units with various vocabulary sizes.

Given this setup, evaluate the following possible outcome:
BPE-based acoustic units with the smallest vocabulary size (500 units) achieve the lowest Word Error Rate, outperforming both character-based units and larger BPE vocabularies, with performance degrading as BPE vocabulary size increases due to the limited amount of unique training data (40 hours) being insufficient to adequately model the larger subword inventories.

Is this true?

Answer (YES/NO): NO